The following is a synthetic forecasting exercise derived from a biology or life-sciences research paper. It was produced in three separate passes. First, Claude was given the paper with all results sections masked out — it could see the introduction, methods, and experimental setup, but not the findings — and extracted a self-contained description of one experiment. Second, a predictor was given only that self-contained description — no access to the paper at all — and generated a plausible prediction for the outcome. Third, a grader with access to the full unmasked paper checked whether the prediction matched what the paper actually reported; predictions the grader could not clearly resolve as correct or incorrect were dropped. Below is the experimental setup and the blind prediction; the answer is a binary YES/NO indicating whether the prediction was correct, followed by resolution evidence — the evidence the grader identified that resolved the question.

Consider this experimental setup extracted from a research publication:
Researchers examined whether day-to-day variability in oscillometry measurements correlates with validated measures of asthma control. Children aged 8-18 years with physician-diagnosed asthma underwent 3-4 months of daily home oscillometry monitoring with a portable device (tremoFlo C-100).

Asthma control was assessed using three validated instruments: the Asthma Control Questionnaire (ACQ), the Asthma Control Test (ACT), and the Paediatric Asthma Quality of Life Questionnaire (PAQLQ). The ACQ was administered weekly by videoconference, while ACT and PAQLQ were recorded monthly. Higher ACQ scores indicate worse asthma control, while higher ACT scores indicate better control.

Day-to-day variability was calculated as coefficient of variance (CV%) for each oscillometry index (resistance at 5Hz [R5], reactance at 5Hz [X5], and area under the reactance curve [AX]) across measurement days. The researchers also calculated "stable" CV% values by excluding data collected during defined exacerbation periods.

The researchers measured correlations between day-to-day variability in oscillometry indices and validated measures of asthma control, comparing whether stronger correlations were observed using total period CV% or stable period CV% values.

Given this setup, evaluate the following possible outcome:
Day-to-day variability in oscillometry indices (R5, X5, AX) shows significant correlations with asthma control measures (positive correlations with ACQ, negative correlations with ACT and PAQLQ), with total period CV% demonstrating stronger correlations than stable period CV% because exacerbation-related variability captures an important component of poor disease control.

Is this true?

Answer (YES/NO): NO